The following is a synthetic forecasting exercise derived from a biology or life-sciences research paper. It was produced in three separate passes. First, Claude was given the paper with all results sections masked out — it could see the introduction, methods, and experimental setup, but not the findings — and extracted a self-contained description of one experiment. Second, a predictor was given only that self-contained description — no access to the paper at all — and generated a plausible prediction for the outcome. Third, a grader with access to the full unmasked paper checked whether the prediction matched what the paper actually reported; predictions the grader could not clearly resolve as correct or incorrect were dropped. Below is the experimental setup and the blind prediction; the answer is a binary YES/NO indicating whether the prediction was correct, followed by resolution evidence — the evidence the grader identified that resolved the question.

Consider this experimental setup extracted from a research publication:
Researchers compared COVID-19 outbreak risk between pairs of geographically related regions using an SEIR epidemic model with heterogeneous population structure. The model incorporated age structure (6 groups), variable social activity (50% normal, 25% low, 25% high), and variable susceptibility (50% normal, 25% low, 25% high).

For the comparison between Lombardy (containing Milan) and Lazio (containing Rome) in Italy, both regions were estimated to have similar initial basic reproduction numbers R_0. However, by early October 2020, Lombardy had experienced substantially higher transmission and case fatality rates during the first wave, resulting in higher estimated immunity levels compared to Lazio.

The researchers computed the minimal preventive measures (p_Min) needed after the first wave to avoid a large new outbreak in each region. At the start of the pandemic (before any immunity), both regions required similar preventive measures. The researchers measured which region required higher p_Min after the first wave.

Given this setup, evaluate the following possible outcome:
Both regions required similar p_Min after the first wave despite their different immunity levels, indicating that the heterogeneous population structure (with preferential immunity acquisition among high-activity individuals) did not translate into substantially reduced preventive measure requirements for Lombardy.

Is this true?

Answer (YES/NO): NO